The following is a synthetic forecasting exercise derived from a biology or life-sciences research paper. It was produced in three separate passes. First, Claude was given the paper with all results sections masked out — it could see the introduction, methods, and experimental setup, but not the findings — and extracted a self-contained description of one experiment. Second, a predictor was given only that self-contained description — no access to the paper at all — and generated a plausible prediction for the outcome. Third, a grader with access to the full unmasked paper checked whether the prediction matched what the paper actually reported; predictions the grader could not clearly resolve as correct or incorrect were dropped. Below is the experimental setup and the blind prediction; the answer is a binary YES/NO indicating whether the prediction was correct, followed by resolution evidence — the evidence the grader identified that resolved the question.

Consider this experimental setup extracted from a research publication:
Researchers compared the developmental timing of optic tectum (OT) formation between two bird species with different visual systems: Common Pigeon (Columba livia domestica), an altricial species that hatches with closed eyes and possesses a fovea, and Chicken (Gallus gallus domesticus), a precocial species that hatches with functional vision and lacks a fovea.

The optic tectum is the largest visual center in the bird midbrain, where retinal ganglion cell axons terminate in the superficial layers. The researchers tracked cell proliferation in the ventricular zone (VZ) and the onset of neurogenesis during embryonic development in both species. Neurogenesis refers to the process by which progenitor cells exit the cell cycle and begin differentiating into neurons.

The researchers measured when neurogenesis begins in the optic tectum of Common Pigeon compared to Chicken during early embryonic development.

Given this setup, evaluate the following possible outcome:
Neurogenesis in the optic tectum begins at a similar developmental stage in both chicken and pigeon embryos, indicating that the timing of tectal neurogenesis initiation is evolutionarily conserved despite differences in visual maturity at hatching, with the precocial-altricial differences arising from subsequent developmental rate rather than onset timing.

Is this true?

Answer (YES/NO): YES